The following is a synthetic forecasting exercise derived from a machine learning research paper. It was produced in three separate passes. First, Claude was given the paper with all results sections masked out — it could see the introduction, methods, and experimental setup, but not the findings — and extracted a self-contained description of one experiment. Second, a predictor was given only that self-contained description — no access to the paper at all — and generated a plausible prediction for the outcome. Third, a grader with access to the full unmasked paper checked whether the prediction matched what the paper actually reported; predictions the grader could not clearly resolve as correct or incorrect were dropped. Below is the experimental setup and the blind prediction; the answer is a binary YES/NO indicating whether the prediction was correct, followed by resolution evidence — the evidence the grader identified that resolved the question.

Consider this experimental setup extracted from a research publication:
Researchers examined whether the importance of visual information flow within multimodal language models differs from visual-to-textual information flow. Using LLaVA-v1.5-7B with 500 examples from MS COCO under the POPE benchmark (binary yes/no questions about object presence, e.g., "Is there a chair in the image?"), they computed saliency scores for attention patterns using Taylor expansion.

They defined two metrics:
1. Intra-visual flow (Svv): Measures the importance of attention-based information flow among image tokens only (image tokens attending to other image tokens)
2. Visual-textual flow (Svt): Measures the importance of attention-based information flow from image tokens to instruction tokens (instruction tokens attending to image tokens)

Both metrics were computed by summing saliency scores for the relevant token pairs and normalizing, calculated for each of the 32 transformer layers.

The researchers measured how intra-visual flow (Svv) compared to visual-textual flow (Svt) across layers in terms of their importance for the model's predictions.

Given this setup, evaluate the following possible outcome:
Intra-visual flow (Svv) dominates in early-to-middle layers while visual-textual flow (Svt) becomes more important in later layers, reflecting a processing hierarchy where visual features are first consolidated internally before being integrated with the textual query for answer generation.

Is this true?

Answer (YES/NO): NO